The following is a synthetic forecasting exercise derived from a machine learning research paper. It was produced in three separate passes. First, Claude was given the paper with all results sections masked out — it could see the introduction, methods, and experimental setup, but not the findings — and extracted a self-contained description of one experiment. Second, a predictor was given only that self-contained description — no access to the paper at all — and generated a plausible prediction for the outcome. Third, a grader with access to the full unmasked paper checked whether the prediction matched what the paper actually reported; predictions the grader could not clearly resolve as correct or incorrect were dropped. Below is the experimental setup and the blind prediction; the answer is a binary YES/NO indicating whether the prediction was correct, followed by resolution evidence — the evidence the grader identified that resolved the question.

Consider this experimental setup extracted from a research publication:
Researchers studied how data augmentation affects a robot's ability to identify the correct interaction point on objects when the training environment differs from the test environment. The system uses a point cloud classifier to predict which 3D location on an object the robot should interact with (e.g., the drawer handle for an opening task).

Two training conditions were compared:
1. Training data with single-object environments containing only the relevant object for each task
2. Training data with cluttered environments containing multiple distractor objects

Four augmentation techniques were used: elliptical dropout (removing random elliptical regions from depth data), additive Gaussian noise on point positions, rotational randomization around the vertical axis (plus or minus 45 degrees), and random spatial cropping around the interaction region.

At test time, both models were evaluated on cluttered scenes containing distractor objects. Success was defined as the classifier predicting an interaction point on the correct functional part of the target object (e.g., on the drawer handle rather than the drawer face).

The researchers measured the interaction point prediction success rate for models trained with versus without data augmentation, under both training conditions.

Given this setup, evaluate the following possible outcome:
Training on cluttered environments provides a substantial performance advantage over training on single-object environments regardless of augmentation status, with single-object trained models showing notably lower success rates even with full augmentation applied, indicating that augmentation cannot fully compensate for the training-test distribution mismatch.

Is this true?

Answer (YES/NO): NO